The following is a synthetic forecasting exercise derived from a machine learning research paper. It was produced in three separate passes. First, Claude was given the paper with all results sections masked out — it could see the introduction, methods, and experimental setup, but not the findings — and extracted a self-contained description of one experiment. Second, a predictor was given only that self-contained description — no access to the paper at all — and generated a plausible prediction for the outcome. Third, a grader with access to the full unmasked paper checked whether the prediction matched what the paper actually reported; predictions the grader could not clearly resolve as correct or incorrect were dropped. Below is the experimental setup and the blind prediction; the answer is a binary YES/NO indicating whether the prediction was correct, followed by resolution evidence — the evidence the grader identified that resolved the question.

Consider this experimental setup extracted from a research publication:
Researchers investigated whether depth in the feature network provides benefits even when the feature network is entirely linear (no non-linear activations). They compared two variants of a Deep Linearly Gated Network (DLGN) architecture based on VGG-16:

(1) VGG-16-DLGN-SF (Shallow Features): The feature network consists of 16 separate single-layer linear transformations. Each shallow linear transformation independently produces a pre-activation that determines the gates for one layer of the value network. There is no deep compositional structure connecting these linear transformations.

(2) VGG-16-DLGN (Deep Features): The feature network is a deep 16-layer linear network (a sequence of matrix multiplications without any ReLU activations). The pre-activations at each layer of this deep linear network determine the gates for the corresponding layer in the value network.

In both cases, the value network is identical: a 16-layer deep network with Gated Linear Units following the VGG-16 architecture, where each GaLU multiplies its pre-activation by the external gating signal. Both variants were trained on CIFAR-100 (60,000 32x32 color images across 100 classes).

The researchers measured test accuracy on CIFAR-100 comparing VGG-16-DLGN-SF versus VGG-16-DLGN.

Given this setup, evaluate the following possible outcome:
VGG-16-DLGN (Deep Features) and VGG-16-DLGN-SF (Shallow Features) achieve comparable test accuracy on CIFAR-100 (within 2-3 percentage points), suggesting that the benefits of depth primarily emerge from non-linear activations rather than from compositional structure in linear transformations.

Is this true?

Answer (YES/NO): NO